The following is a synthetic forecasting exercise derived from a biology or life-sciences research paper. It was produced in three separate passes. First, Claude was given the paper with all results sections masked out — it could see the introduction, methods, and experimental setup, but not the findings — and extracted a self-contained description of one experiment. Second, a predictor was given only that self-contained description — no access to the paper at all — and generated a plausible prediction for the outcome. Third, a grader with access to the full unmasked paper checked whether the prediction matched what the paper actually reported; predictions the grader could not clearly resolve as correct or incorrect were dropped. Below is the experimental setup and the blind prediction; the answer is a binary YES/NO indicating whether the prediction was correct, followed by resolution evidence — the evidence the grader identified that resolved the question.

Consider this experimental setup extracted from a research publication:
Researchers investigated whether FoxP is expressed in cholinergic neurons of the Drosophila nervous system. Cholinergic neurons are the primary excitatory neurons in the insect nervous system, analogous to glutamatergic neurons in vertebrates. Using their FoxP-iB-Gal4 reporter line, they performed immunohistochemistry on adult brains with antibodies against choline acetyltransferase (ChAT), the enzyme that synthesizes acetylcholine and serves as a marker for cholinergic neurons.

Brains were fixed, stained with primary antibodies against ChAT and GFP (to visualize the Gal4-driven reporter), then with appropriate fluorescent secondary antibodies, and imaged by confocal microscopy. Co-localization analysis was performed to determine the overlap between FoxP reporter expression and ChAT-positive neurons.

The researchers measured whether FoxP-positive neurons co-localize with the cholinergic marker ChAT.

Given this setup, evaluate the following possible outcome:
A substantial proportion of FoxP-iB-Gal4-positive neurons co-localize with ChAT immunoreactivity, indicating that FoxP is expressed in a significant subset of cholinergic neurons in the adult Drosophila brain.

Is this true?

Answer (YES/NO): NO